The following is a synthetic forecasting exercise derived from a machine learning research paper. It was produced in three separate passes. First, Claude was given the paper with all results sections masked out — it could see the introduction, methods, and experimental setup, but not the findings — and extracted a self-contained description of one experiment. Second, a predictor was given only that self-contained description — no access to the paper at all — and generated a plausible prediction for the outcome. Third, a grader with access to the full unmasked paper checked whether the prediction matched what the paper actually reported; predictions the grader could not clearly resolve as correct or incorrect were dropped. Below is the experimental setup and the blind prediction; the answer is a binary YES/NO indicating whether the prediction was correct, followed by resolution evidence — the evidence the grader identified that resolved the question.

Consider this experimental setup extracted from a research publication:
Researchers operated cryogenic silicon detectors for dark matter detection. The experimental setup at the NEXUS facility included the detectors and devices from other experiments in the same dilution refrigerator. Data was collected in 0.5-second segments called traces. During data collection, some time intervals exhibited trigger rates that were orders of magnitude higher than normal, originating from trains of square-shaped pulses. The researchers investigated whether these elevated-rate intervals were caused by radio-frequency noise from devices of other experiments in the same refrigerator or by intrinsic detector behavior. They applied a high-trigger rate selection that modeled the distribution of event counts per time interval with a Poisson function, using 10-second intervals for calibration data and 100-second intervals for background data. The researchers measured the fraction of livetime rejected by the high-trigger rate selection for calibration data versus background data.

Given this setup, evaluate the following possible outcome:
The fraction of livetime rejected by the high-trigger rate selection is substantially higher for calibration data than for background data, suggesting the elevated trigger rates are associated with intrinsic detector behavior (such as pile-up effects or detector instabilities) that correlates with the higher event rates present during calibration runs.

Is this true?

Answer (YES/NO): NO